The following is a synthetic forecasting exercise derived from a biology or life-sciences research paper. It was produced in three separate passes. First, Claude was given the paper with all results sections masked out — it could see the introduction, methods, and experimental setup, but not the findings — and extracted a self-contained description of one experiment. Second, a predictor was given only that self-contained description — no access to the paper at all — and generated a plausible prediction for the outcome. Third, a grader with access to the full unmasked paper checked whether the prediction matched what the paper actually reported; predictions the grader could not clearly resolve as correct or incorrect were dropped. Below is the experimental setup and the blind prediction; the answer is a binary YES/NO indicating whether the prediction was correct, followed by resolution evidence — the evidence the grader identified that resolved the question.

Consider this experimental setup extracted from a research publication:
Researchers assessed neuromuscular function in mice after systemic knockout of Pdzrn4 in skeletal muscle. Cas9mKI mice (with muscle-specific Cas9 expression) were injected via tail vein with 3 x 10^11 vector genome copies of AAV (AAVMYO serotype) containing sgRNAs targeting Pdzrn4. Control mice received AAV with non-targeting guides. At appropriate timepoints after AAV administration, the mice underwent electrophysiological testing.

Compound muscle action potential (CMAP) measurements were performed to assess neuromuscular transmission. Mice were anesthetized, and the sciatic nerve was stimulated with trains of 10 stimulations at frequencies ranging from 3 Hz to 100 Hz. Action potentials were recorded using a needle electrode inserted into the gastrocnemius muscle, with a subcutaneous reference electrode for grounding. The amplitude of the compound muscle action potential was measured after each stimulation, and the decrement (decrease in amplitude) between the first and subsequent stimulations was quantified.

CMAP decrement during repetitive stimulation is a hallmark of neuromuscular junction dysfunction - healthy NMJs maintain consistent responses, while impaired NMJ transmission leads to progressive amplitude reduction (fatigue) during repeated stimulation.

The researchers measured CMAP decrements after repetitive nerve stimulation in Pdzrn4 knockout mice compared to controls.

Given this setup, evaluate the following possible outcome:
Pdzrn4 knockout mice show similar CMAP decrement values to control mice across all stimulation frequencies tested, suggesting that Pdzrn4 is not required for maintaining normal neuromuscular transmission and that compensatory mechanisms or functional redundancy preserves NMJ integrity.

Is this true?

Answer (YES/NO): YES